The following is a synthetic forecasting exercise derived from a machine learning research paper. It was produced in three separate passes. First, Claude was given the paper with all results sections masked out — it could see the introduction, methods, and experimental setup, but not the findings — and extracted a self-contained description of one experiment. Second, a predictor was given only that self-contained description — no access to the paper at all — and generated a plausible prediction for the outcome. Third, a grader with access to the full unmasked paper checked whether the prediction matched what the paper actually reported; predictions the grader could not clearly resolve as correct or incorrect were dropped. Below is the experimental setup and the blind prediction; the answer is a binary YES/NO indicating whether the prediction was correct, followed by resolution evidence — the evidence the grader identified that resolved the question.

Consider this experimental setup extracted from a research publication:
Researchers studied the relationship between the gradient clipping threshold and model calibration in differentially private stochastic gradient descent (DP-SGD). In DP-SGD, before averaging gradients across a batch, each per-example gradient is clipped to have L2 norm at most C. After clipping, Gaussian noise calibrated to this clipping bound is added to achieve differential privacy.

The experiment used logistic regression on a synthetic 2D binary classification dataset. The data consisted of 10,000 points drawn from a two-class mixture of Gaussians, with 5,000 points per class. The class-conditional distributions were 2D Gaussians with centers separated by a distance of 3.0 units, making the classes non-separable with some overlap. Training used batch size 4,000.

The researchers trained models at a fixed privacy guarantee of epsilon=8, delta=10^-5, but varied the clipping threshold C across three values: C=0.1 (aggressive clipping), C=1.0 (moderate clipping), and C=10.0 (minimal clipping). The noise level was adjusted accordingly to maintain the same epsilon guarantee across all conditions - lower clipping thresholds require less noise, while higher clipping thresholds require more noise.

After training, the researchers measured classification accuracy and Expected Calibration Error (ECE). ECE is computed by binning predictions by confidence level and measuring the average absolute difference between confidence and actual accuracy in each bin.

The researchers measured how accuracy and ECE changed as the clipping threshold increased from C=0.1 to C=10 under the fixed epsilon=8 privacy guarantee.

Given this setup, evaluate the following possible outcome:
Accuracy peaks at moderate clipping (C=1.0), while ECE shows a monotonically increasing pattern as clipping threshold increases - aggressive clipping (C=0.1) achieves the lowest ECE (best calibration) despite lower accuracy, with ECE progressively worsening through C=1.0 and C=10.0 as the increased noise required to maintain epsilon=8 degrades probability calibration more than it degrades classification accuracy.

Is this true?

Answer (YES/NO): NO